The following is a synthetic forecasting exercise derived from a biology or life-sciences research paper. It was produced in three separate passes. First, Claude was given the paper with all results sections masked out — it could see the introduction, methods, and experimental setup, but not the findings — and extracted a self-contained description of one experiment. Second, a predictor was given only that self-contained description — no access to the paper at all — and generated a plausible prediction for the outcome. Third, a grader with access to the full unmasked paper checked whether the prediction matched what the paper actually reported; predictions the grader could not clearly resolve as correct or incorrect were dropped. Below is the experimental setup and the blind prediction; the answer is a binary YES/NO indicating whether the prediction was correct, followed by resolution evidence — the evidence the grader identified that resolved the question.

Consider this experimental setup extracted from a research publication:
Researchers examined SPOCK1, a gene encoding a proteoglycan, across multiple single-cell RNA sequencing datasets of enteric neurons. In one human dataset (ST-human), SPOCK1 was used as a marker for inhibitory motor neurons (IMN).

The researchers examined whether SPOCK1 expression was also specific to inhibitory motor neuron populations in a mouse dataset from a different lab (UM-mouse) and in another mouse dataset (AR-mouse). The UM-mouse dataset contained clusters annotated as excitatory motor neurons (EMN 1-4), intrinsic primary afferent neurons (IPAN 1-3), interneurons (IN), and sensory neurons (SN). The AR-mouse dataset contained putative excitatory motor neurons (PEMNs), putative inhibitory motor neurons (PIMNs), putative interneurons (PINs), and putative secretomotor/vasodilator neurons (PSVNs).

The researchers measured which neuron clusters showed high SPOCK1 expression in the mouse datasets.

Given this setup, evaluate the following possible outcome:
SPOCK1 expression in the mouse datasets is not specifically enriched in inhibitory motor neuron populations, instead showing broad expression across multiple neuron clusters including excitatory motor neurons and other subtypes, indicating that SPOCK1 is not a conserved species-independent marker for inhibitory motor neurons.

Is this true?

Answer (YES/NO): YES